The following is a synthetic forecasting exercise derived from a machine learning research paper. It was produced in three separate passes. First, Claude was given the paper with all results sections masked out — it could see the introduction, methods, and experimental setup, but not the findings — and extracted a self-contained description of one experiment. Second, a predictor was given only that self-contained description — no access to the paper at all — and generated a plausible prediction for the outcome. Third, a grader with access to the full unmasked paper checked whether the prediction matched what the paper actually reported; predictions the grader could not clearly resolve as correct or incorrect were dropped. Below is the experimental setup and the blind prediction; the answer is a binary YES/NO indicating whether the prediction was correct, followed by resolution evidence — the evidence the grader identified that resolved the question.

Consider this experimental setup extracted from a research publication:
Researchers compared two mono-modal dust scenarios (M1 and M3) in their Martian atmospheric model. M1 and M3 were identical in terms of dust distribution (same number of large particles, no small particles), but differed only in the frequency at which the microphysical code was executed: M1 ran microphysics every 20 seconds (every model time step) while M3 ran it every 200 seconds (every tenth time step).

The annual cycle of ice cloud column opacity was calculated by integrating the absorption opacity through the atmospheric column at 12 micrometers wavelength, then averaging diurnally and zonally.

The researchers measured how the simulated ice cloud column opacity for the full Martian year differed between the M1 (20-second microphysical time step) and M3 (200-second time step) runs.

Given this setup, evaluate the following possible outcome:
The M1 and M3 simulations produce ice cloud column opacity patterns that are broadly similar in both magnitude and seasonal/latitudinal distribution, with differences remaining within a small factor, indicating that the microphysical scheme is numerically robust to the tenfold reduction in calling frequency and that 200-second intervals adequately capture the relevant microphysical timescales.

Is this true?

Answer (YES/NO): NO